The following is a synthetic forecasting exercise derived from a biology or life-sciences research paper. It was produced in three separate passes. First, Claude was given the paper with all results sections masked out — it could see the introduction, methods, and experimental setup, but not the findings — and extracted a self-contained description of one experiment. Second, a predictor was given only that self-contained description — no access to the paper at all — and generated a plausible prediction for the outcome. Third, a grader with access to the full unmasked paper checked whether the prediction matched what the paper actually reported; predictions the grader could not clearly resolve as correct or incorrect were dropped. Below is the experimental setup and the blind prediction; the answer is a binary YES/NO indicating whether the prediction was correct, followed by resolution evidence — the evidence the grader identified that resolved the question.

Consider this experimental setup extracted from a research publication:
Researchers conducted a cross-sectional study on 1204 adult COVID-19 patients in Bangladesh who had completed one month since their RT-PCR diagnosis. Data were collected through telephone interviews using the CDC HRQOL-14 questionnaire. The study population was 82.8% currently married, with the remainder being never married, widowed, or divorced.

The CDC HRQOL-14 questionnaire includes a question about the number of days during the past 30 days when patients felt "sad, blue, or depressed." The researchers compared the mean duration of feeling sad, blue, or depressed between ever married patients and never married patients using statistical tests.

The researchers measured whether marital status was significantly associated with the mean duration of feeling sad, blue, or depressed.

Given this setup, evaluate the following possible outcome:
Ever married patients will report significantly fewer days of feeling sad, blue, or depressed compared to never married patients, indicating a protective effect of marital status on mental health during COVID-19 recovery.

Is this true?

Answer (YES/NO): NO